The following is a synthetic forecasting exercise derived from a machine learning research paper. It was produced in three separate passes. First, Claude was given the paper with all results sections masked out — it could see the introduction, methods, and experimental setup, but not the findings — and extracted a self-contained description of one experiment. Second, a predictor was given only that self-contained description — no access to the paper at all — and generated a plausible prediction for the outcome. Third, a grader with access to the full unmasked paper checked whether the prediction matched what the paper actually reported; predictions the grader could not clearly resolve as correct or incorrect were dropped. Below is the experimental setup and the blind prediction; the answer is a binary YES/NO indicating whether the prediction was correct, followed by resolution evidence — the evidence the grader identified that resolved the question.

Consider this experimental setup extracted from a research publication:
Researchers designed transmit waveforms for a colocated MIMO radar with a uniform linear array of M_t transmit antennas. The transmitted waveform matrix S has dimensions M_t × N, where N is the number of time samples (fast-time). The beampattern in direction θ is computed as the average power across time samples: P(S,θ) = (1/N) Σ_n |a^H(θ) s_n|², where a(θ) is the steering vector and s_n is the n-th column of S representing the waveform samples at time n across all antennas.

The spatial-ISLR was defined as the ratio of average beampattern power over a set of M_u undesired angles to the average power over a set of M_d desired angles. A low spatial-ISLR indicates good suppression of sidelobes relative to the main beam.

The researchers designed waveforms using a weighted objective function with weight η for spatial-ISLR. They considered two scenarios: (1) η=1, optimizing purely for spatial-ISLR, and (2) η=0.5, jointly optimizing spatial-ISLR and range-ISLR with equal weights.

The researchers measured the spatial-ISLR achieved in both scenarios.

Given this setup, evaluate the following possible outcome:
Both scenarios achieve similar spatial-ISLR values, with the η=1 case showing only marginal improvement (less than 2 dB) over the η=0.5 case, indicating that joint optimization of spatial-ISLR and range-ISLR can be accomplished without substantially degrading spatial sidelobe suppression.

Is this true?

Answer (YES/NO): NO